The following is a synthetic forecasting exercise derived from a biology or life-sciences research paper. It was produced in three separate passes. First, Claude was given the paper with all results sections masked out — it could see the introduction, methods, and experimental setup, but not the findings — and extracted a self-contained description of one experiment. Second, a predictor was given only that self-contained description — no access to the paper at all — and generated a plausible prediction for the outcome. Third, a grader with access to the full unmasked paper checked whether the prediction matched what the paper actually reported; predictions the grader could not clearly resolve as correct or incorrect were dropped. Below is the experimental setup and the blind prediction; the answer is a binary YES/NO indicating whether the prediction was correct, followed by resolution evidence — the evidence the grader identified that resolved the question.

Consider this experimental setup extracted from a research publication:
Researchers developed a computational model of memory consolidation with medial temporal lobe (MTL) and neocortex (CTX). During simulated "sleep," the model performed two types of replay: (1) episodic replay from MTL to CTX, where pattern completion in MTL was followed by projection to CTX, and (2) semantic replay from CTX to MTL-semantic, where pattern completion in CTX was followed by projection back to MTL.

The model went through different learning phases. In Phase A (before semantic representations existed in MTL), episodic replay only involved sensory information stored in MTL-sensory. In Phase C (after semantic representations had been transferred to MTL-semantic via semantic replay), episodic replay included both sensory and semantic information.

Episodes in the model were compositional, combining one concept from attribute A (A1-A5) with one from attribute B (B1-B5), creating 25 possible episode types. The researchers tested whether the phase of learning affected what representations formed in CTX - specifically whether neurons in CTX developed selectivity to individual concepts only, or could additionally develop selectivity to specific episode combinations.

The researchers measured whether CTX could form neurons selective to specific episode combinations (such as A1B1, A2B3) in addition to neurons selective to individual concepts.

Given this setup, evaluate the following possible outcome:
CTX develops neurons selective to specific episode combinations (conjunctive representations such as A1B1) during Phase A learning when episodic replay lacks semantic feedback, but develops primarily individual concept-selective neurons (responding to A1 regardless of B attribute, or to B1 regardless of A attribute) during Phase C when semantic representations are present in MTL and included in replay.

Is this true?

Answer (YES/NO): NO